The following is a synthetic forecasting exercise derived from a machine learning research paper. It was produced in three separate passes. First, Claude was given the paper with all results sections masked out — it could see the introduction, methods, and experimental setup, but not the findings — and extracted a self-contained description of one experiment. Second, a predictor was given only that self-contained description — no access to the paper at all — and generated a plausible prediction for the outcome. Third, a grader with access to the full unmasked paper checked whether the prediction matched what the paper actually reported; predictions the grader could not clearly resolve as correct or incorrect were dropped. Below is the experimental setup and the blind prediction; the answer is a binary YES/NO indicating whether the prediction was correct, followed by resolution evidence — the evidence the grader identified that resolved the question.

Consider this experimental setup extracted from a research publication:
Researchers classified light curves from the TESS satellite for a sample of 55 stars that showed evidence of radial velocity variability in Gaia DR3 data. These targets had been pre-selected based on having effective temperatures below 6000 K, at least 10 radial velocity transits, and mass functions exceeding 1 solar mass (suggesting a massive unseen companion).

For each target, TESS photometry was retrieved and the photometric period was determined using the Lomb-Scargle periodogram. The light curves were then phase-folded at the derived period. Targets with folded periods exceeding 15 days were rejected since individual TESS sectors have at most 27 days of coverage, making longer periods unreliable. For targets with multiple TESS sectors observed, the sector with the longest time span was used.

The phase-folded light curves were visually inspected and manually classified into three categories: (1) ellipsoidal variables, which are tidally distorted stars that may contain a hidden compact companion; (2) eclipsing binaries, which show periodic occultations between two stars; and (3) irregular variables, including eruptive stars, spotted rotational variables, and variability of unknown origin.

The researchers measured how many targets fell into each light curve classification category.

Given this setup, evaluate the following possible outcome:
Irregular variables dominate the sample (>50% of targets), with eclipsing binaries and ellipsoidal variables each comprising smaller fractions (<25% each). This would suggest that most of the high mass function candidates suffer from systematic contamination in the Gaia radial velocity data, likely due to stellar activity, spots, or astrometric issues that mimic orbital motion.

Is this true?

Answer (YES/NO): NO